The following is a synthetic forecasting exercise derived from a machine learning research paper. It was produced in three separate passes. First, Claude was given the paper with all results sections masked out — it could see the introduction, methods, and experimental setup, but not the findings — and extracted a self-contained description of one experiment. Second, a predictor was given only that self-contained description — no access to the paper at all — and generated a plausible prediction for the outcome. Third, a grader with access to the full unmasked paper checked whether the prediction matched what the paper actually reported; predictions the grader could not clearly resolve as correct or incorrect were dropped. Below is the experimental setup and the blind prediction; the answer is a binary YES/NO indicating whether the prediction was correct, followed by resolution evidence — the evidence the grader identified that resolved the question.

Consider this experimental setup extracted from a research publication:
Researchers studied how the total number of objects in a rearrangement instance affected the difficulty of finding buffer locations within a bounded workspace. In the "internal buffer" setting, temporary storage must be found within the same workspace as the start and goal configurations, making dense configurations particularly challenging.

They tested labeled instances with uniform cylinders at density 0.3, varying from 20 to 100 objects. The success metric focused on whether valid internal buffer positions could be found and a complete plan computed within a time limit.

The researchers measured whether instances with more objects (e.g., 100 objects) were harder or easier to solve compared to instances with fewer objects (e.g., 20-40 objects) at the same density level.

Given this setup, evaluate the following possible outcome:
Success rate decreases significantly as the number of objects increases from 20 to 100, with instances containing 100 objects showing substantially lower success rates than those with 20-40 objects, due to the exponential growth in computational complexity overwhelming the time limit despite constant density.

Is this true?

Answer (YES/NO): NO